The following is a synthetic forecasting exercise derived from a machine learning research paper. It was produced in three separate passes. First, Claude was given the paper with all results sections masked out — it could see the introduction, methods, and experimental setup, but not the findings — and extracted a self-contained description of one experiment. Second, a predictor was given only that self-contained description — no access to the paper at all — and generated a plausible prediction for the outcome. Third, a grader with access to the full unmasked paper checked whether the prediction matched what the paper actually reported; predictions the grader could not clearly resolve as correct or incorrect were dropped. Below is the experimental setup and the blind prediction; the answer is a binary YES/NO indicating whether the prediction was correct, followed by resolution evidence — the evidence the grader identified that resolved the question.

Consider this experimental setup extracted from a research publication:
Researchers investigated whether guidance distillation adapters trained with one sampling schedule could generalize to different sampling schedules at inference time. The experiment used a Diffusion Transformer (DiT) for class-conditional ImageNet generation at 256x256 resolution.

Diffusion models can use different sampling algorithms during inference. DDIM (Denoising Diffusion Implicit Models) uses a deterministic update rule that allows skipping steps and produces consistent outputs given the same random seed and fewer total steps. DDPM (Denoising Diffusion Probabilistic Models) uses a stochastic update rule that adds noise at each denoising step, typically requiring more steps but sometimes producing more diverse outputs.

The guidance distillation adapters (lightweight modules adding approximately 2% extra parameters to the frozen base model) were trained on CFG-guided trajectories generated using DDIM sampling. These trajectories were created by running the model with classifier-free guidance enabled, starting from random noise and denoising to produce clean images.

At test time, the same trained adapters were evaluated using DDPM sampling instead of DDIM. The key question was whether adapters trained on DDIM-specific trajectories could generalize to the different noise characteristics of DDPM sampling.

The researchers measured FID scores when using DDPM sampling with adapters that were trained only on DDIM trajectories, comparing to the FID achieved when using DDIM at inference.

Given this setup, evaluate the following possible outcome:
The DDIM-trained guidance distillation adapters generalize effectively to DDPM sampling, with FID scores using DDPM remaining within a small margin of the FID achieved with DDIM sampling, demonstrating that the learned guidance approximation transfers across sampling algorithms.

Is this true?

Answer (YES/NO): YES